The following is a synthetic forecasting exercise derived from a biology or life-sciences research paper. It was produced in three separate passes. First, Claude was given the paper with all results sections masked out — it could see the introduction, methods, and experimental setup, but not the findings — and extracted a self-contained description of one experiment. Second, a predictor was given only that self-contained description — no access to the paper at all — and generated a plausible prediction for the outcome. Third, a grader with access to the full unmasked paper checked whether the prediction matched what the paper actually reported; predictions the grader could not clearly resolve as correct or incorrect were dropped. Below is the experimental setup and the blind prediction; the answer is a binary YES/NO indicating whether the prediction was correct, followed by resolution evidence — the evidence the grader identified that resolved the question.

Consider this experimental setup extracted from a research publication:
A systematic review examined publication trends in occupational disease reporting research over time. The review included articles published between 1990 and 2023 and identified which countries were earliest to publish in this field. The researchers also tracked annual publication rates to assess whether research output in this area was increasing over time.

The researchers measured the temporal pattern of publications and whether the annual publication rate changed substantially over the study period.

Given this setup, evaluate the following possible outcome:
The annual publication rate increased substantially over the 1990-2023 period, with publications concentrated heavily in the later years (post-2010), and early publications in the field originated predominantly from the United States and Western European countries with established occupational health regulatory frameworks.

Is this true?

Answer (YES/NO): NO